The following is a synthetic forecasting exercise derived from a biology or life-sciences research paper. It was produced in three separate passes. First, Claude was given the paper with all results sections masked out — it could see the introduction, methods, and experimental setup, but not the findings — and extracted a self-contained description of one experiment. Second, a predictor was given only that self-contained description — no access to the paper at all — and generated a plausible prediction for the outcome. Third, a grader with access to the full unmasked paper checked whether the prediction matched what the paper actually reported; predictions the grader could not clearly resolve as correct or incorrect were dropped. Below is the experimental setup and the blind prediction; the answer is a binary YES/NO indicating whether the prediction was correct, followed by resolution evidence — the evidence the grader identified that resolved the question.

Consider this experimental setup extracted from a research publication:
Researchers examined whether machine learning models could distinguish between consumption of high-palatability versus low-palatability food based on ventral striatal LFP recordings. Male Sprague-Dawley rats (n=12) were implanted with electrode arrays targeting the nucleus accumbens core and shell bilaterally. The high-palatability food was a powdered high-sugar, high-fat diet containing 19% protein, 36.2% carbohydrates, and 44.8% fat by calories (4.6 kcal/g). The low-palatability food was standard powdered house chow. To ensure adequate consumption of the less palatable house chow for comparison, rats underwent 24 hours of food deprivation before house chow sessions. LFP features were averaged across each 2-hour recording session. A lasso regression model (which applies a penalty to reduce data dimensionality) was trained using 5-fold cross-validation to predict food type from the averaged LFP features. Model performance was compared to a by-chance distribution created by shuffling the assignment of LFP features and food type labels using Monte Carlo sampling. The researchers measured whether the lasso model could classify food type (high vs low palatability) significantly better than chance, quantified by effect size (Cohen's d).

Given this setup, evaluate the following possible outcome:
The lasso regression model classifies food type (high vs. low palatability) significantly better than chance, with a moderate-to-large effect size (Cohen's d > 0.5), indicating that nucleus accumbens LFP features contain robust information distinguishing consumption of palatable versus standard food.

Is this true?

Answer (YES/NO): YES